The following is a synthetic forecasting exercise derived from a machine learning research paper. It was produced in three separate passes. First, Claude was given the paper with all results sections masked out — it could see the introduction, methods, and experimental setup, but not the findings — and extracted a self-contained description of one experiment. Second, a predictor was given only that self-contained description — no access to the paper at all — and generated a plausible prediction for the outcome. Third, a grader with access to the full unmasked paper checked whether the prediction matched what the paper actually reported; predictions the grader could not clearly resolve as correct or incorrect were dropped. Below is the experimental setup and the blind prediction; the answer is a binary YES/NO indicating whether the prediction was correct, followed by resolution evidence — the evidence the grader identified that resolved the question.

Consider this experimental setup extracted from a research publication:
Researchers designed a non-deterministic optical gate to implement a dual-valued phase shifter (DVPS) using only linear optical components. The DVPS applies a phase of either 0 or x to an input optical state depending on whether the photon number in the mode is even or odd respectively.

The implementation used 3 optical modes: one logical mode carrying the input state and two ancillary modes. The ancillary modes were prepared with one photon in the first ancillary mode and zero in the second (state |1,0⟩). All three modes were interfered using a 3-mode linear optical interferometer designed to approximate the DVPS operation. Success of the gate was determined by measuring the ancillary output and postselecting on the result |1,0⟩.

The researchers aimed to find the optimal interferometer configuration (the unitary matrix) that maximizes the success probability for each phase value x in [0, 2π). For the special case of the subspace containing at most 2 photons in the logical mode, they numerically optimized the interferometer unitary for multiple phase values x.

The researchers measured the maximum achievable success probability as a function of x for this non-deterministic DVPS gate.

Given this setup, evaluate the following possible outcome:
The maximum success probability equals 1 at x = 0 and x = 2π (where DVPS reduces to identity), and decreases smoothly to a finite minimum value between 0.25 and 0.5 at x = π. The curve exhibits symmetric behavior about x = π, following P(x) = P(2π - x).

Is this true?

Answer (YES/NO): NO